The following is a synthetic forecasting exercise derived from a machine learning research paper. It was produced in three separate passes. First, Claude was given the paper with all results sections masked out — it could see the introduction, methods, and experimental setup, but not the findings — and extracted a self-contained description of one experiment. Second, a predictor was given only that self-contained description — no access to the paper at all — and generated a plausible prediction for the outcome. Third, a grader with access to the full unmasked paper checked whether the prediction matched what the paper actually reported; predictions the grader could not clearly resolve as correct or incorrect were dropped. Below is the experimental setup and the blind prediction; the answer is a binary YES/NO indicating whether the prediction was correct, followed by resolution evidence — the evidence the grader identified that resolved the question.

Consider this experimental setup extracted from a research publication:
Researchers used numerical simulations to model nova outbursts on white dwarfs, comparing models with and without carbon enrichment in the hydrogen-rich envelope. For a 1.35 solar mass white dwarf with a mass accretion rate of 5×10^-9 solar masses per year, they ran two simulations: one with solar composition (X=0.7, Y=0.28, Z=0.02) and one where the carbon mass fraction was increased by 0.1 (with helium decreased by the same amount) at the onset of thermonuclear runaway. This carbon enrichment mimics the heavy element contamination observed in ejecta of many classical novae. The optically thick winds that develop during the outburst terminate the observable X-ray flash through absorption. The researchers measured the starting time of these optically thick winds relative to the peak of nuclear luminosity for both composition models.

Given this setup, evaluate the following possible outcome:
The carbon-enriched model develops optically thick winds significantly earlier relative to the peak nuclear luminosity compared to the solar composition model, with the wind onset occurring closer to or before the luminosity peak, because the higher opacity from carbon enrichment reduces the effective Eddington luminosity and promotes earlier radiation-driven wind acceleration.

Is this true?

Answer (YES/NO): YES